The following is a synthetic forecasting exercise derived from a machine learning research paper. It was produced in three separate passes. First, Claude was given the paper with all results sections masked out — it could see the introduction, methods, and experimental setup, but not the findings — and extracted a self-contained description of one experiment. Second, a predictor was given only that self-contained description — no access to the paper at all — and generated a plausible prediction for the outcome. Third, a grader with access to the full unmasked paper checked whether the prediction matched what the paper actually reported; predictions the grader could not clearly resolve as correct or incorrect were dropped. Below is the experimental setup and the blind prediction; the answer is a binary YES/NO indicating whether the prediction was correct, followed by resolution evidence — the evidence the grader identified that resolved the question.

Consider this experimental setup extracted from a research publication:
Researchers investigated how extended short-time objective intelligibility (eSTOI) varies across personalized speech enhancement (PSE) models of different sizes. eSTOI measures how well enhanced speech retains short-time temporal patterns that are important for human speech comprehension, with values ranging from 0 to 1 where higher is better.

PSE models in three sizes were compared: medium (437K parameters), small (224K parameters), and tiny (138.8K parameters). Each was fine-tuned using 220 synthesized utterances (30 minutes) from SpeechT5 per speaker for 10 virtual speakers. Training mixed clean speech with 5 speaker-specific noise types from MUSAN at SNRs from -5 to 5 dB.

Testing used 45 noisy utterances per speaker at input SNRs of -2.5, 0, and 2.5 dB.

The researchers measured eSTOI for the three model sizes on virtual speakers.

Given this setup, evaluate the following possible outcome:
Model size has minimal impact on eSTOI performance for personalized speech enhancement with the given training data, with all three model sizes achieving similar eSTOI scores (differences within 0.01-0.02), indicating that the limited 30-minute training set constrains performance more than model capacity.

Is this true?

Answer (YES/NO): NO